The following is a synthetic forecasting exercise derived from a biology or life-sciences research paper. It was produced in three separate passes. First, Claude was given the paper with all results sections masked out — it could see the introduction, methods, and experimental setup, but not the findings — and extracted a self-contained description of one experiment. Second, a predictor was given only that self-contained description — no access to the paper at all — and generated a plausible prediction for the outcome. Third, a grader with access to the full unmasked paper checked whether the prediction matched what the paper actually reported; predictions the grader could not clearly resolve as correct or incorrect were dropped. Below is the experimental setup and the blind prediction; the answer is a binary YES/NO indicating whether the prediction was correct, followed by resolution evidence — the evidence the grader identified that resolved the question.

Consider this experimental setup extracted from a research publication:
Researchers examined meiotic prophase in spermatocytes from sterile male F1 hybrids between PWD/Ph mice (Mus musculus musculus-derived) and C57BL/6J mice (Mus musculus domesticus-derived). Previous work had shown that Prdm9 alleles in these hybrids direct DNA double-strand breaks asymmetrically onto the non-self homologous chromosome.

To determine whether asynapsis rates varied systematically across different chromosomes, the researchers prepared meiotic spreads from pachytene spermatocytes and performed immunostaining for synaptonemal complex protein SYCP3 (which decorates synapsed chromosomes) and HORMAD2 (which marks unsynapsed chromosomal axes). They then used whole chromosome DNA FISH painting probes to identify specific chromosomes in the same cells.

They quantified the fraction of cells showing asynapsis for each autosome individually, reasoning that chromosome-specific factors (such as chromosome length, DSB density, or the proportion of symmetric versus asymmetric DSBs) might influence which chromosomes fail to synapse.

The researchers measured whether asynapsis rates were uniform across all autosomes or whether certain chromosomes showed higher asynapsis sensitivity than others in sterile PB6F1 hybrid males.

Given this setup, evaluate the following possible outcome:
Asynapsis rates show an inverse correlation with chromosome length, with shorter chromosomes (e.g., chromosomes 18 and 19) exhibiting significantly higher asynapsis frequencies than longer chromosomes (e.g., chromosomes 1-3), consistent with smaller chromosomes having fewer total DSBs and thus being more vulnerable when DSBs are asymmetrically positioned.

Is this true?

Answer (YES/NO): YES